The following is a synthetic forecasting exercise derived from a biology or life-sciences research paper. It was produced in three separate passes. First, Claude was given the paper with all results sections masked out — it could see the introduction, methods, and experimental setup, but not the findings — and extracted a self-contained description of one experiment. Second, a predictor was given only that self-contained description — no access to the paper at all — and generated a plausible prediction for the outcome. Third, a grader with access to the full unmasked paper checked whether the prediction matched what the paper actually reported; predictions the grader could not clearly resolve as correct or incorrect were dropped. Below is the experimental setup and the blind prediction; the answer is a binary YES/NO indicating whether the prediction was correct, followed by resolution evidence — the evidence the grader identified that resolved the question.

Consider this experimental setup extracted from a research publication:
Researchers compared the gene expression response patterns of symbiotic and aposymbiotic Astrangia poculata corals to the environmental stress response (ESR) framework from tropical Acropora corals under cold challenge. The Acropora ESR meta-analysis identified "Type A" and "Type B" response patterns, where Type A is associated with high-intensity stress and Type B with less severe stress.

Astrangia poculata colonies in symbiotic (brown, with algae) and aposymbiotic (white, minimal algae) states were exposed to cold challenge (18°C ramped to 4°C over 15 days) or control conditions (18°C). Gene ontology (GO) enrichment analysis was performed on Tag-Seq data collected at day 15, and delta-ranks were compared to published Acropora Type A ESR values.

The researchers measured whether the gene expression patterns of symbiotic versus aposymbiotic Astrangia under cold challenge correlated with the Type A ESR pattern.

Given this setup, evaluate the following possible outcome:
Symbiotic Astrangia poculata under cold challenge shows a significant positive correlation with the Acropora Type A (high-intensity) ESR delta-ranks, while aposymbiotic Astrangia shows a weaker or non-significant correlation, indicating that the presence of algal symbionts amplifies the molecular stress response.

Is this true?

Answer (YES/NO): NO